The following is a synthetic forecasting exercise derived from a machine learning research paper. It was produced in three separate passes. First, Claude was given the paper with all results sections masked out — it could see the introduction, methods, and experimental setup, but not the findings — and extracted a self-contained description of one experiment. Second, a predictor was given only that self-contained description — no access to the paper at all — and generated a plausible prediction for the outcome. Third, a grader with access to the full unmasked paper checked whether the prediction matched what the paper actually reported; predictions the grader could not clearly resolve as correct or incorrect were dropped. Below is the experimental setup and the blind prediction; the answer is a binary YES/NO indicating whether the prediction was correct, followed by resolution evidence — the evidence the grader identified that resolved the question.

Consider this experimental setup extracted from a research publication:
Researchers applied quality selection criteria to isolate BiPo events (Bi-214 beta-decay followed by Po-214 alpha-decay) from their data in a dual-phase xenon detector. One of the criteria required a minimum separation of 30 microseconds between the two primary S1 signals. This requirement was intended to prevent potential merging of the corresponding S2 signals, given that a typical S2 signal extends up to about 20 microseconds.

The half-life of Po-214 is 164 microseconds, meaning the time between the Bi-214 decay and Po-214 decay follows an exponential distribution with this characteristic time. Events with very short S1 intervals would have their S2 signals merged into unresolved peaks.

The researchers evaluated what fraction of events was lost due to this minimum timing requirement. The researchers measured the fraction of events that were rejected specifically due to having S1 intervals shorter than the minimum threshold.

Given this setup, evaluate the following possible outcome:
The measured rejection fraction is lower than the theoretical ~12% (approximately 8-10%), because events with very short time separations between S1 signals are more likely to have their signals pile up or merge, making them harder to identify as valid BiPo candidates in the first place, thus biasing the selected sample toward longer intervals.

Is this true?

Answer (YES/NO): NO